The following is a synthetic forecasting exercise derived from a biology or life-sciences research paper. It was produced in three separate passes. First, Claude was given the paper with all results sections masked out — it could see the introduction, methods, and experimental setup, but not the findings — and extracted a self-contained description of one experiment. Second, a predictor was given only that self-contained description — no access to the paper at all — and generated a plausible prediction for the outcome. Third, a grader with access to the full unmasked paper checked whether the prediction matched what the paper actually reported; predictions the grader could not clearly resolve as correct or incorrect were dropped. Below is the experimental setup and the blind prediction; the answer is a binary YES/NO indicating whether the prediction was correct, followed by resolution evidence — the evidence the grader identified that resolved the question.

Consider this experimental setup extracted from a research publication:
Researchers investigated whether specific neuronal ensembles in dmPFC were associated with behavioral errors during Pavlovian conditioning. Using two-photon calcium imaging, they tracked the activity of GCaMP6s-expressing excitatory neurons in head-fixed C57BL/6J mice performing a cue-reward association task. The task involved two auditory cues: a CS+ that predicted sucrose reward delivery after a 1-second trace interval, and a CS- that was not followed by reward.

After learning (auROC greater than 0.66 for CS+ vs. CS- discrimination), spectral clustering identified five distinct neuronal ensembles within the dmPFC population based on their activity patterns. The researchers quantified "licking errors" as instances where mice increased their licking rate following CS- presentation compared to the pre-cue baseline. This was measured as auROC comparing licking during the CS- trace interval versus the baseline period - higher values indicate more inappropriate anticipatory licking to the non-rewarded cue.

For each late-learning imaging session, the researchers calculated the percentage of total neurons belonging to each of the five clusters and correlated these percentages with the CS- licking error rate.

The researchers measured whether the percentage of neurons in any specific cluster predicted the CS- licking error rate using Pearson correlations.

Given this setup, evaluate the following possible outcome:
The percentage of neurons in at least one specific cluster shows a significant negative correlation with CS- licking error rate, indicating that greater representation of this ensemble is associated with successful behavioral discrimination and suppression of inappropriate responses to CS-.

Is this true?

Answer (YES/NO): NO